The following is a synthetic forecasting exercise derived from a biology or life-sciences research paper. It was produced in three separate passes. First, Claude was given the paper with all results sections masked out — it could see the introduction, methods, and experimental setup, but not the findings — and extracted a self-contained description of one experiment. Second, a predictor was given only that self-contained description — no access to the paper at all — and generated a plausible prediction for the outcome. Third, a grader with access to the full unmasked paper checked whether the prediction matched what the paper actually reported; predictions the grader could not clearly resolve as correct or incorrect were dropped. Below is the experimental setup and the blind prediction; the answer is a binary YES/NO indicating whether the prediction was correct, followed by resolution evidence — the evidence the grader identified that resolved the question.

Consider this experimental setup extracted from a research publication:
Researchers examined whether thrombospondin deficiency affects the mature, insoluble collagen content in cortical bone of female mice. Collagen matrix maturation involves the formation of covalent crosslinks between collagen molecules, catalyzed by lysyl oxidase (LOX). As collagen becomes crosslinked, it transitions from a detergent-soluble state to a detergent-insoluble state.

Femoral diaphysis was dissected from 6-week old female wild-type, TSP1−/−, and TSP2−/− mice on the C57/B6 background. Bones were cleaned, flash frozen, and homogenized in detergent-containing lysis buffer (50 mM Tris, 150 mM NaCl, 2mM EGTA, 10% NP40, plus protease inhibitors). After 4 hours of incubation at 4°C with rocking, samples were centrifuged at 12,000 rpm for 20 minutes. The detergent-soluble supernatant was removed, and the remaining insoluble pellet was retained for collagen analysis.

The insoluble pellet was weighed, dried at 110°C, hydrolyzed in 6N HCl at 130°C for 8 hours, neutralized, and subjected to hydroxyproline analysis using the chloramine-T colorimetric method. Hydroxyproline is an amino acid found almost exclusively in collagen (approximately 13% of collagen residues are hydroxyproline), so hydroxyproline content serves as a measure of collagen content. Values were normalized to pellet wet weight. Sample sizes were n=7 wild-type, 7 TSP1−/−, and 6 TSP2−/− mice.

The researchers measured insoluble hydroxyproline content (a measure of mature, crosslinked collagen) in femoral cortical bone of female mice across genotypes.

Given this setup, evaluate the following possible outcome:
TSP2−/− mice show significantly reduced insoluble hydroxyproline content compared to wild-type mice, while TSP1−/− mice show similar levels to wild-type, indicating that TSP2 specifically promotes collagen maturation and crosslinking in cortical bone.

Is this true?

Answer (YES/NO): NO